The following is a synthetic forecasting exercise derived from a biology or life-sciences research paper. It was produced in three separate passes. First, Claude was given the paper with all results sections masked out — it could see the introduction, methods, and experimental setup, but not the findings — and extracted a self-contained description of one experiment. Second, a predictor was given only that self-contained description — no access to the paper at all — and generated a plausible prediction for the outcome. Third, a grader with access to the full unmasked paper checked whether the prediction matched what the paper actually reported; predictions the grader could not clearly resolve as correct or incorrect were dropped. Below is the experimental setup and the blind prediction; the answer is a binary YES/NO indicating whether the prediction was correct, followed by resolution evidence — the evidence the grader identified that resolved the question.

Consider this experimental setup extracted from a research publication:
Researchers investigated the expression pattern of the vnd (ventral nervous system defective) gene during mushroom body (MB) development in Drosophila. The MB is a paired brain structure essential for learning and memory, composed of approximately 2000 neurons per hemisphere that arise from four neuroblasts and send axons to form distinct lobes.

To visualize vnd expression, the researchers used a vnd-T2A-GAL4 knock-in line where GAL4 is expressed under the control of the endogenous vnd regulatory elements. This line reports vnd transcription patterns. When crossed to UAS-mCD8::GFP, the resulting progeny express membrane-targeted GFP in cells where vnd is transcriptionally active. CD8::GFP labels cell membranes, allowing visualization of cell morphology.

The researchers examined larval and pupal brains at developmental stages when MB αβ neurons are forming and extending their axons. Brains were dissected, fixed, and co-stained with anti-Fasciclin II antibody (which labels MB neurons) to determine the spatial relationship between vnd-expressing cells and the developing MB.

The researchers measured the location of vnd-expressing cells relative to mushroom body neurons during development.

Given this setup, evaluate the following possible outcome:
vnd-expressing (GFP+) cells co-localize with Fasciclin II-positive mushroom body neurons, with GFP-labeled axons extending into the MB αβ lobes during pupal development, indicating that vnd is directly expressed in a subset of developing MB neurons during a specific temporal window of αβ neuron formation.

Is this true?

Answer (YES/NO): NO